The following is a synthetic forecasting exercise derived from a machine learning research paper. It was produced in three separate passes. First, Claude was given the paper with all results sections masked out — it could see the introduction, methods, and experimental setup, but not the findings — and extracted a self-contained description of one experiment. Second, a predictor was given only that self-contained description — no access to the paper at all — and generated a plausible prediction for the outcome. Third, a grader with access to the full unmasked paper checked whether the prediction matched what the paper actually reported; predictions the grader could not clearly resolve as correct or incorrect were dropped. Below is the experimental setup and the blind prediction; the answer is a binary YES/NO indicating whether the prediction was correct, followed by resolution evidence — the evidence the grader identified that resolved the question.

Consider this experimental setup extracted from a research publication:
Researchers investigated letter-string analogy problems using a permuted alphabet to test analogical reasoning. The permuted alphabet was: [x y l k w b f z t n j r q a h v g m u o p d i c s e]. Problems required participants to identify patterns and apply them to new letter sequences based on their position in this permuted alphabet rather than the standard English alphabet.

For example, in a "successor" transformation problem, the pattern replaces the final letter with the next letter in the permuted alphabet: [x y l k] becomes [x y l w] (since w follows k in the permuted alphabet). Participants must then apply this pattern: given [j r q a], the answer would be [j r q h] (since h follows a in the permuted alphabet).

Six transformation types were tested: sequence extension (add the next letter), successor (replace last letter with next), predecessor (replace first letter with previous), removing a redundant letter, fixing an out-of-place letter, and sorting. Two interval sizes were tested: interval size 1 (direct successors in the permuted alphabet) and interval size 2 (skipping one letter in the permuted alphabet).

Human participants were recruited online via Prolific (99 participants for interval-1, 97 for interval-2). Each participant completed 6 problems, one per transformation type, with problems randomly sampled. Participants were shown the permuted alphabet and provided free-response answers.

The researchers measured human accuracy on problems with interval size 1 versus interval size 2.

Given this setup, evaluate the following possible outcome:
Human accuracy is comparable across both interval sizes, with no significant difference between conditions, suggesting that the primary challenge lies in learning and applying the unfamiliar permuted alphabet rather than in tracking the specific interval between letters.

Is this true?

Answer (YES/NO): NO